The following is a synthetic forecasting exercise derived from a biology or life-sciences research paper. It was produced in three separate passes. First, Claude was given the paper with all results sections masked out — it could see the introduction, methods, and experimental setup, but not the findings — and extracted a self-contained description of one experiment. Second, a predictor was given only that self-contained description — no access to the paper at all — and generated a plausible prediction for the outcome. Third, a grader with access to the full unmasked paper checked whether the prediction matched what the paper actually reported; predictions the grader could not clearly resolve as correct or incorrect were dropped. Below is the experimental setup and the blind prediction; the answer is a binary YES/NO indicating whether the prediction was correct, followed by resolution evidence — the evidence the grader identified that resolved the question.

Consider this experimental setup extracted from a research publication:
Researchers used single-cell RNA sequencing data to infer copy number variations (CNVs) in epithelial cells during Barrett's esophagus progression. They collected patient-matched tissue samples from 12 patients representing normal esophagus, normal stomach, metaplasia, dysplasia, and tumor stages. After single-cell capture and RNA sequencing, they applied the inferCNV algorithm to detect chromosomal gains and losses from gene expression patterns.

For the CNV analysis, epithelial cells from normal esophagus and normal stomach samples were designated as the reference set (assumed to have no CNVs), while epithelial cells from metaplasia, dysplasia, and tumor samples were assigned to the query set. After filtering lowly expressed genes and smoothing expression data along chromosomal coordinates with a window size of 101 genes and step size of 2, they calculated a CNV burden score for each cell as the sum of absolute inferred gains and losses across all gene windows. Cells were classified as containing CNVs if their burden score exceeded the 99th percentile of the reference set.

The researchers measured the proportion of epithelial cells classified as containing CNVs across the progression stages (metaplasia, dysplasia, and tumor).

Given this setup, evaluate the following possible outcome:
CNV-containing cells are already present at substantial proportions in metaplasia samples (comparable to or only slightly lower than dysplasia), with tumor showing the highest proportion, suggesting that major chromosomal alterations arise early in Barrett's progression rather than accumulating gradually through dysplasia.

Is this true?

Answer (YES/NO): NO